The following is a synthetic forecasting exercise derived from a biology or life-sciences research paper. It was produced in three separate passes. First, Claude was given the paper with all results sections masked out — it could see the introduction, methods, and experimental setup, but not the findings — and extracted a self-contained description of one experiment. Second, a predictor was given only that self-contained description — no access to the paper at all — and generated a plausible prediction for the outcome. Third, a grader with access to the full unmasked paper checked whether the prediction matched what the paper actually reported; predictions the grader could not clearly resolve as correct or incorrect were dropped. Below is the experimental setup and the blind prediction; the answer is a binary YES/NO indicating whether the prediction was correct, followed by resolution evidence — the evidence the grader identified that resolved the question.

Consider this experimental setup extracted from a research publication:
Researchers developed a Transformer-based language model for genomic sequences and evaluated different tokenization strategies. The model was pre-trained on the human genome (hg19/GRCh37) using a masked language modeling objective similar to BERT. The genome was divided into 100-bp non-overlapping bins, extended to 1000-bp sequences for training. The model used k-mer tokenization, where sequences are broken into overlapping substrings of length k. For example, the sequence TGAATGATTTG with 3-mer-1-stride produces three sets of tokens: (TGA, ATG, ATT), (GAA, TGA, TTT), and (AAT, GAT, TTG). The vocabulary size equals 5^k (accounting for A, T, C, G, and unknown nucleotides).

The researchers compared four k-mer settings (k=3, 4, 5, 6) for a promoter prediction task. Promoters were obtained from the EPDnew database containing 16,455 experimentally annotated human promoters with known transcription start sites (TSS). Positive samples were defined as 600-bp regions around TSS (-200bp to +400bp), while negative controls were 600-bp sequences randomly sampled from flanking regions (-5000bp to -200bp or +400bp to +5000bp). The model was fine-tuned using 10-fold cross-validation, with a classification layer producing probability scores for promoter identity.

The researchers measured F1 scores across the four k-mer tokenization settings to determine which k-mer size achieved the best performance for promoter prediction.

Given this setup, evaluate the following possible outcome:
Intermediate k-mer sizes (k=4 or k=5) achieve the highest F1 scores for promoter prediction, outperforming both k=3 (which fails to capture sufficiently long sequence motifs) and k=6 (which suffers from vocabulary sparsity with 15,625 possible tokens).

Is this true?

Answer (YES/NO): YES